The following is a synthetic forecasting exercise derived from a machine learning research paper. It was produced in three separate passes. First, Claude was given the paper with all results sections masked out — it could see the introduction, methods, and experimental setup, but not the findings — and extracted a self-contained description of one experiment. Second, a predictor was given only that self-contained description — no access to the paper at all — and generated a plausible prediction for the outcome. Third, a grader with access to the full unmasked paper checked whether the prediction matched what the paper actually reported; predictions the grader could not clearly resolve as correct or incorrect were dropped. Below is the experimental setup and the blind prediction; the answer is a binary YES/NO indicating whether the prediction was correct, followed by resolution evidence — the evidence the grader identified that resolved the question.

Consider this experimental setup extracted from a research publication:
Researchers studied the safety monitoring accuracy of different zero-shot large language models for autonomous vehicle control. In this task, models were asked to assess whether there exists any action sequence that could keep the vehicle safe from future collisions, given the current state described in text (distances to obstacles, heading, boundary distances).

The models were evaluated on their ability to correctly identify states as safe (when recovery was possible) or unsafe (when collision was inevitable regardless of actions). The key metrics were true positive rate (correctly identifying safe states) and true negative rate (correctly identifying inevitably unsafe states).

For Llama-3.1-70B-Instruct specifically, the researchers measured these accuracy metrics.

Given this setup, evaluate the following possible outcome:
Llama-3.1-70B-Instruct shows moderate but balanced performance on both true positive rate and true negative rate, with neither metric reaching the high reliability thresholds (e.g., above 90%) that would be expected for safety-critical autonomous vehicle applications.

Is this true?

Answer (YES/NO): NO